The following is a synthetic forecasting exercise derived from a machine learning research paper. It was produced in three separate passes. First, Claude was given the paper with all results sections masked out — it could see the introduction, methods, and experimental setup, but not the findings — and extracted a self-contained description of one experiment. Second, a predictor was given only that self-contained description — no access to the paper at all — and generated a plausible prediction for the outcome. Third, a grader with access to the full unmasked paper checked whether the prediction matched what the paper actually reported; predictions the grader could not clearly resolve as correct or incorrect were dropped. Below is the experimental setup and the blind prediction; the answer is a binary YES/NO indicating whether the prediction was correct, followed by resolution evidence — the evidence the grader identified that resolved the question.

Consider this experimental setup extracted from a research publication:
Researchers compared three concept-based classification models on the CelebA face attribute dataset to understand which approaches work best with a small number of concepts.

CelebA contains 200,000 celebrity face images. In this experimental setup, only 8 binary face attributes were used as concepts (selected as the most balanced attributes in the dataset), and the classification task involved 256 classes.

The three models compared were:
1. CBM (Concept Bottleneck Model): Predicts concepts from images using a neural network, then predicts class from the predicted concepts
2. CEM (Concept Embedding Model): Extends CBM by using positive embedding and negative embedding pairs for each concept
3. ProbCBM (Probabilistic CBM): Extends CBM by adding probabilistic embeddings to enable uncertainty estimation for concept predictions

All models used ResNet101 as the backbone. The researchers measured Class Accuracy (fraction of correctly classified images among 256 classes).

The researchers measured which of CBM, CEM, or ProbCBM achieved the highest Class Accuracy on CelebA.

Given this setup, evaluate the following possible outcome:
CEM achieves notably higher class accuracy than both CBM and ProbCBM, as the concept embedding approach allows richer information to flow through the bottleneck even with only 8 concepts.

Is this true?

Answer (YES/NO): YES